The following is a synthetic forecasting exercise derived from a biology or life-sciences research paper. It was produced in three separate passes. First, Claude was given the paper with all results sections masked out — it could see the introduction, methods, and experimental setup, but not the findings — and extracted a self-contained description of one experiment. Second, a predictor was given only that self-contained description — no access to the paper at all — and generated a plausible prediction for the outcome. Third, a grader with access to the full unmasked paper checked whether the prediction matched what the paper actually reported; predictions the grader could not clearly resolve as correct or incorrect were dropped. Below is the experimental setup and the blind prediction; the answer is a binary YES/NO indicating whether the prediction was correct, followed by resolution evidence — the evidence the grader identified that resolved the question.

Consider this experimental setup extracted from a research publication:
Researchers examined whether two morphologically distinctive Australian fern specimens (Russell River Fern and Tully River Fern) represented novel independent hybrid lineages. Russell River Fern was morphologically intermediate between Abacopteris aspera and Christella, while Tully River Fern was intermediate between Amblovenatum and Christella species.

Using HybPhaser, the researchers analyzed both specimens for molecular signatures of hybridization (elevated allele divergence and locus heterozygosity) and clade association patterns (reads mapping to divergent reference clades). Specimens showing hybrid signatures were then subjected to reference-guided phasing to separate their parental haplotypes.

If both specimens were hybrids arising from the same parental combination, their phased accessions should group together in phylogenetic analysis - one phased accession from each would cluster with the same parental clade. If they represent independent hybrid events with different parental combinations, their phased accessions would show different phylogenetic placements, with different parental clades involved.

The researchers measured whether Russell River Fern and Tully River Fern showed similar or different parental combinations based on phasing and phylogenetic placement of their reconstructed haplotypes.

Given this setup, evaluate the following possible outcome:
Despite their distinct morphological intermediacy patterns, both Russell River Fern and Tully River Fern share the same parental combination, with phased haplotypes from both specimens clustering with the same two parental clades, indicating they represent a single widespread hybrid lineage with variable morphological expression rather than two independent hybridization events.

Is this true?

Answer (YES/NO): NO